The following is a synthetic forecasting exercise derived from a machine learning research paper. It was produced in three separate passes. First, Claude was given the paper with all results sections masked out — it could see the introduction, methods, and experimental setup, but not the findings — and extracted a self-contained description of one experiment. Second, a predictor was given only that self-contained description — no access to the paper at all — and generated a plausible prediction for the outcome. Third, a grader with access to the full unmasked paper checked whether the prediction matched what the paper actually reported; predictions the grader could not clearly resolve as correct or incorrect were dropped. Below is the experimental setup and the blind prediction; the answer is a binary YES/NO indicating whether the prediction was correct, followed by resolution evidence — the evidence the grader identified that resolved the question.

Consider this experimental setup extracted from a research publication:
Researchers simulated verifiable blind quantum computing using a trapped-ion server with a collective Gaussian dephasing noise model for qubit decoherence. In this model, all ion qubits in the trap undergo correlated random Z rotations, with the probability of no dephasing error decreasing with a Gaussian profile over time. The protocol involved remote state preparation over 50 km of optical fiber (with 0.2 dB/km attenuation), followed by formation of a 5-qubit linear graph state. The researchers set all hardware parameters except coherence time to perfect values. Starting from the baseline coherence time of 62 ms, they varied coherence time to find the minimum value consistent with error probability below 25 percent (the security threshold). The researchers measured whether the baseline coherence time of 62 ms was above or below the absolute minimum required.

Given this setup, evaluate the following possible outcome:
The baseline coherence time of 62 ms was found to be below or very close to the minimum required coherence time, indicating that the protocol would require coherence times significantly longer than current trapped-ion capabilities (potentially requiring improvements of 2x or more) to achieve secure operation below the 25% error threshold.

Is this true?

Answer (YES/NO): NO